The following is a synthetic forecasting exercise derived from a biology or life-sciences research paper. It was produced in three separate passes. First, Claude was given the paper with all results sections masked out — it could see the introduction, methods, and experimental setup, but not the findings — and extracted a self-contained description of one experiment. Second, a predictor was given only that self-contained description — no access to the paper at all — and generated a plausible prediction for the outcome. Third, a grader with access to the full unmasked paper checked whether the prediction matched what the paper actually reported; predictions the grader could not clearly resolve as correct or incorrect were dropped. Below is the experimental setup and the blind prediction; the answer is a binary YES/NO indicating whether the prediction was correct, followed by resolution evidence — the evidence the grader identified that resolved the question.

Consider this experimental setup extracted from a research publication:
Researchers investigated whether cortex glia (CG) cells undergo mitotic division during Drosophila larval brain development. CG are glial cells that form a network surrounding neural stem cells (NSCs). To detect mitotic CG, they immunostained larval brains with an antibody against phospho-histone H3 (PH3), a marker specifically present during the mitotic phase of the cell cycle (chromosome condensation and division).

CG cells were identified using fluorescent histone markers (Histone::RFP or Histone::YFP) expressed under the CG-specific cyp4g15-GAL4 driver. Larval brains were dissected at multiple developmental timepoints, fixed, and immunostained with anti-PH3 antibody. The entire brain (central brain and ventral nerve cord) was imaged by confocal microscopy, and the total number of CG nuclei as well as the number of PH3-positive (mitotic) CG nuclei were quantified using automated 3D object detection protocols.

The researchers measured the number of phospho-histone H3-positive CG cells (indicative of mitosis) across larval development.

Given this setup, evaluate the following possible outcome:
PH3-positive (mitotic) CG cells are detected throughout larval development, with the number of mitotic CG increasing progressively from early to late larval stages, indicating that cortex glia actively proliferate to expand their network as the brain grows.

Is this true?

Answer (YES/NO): NO